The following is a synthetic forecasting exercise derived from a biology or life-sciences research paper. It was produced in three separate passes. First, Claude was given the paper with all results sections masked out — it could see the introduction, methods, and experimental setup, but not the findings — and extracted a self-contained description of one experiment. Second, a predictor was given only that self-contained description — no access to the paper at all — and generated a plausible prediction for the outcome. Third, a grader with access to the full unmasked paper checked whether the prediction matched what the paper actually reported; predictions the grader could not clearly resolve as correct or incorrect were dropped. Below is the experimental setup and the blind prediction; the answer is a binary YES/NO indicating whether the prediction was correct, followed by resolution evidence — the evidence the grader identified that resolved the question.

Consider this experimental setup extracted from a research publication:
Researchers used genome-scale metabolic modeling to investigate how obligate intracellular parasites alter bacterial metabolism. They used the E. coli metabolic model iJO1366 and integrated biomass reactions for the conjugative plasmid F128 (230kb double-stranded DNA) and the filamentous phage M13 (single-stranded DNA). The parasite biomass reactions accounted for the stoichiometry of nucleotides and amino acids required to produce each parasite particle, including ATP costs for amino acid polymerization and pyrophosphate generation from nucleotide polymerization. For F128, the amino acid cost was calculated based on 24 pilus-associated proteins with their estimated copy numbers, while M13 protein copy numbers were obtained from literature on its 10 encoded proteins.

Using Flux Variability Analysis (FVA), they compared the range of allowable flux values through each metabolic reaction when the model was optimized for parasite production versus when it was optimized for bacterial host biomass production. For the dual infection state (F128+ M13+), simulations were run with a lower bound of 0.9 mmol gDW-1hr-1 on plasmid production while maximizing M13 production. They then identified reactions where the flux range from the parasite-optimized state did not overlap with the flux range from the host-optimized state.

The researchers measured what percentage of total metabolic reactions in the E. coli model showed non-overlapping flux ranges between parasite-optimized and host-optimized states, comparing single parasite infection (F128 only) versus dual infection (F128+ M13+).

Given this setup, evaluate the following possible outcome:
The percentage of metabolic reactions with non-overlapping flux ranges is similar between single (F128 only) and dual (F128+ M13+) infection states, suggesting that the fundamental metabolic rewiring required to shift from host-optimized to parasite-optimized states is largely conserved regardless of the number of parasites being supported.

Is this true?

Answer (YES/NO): YES